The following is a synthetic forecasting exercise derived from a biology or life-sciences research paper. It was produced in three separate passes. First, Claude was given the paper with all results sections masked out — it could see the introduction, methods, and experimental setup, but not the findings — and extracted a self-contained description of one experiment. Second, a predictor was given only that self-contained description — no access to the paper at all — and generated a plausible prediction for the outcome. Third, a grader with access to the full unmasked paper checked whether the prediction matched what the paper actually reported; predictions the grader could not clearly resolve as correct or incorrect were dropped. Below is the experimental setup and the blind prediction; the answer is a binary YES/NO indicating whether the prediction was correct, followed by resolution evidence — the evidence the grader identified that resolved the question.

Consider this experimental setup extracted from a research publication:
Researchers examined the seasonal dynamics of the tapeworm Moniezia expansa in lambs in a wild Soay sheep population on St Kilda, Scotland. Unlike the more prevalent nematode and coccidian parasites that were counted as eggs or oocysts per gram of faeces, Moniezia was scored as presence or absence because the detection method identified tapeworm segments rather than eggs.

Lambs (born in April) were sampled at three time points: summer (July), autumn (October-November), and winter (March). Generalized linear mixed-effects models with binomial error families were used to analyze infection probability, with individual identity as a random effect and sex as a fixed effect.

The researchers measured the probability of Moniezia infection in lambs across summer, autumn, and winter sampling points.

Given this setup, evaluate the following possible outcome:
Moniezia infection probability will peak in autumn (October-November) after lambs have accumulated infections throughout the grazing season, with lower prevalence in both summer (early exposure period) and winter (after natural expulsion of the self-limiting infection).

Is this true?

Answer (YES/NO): NO